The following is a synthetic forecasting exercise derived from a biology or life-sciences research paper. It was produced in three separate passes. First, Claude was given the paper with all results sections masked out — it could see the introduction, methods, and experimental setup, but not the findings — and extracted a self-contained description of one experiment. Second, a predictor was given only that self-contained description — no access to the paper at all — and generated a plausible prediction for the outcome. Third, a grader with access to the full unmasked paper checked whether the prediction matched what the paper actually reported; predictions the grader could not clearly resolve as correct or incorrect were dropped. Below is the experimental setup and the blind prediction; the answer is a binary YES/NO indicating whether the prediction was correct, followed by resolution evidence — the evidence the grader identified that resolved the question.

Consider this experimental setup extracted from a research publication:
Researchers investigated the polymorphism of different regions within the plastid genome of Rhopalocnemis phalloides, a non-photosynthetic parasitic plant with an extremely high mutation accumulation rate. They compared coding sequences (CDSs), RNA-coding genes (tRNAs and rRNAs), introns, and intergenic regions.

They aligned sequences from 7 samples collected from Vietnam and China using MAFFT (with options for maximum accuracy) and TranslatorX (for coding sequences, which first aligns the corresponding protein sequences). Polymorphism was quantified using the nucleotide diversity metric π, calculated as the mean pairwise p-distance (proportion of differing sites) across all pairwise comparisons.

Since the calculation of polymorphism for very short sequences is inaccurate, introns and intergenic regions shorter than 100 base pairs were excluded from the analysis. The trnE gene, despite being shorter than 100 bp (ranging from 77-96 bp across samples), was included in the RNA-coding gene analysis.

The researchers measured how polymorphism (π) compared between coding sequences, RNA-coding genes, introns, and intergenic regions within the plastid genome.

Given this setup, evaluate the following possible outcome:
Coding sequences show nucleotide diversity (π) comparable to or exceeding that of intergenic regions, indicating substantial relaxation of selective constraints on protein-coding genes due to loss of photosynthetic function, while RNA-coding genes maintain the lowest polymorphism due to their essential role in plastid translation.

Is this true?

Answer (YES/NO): NO